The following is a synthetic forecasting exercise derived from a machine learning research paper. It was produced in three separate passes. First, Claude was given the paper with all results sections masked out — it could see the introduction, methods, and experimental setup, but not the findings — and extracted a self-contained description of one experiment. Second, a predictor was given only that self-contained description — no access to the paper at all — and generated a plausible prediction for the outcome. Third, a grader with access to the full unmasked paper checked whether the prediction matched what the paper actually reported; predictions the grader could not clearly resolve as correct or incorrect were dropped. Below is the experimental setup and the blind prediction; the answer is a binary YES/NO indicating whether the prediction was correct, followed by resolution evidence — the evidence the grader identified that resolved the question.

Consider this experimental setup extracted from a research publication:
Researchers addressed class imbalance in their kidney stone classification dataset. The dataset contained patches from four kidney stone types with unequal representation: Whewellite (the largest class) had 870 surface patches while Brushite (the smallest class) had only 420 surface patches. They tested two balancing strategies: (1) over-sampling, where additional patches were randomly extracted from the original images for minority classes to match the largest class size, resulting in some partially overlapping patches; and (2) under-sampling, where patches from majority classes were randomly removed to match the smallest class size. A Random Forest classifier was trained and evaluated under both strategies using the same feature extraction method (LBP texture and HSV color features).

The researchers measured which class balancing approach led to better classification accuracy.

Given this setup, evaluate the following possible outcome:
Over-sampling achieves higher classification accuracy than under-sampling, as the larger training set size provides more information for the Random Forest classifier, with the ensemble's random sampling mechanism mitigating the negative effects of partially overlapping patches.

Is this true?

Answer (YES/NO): YES